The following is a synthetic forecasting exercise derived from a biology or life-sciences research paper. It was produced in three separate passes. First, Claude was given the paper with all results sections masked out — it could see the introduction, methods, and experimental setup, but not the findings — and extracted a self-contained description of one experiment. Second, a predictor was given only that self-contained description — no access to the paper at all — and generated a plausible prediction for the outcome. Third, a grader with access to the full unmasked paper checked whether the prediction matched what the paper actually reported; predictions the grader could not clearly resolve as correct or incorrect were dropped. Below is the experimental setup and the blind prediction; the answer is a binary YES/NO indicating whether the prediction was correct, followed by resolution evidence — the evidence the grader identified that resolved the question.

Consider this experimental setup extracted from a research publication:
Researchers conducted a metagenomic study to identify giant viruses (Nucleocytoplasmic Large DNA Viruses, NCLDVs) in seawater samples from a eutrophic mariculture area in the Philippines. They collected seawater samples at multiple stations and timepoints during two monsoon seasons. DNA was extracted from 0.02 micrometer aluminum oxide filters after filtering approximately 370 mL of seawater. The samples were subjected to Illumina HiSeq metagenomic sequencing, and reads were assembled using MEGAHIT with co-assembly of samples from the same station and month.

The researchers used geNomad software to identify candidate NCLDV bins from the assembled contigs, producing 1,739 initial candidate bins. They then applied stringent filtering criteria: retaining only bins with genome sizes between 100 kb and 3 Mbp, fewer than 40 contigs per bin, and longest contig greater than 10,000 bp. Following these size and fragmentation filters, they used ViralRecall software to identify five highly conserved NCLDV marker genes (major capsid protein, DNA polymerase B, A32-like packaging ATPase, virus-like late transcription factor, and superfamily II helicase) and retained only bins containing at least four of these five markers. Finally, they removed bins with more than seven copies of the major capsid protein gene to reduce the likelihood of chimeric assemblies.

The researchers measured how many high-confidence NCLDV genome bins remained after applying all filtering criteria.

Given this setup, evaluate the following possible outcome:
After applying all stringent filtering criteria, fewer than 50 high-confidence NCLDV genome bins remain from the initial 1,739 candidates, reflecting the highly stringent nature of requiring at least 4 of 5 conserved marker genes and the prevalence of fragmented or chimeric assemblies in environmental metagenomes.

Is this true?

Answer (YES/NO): NO